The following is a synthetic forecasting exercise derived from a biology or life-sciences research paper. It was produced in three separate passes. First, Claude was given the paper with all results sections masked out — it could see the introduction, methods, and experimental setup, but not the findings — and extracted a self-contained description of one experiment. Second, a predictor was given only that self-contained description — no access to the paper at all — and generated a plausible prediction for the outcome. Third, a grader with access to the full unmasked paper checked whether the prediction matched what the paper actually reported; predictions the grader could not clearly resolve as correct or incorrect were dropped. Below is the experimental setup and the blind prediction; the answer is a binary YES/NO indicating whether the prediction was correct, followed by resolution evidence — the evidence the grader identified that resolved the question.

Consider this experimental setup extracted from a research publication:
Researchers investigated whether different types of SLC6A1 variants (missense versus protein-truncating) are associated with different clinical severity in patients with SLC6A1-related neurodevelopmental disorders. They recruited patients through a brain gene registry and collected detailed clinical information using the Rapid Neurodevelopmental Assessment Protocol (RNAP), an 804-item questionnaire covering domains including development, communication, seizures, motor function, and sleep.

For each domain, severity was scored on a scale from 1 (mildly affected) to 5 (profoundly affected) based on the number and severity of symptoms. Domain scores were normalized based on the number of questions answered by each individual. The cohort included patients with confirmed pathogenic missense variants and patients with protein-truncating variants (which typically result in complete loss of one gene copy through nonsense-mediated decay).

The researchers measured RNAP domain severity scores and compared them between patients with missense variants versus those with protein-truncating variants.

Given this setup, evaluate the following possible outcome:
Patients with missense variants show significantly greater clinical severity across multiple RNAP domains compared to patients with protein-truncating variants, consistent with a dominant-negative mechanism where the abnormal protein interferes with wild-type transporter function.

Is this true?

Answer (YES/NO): NO